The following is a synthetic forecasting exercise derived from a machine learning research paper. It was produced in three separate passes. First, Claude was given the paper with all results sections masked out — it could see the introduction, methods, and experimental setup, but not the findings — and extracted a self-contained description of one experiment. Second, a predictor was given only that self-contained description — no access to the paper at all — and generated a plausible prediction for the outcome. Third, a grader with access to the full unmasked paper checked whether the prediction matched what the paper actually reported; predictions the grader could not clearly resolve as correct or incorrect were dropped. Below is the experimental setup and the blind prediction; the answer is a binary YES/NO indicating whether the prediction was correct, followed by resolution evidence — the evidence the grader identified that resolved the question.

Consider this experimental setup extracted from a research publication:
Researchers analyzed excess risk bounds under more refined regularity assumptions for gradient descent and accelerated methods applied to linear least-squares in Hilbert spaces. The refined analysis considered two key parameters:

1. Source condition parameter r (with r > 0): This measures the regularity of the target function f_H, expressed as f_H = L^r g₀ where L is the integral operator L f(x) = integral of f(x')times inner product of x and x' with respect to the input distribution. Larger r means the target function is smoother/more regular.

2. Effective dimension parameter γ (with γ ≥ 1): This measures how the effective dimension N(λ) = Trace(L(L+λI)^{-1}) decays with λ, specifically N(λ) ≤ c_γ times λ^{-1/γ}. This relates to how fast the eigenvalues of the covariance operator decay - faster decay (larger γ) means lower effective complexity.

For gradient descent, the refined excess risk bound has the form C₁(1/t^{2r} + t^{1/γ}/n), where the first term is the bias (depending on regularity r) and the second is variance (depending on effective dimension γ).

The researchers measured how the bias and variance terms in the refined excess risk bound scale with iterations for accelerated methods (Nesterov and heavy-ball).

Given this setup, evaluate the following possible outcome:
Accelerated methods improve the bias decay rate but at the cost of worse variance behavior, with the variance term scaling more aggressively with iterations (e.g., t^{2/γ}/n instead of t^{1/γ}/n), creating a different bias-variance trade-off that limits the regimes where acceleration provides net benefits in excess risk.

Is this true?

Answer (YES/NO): YES